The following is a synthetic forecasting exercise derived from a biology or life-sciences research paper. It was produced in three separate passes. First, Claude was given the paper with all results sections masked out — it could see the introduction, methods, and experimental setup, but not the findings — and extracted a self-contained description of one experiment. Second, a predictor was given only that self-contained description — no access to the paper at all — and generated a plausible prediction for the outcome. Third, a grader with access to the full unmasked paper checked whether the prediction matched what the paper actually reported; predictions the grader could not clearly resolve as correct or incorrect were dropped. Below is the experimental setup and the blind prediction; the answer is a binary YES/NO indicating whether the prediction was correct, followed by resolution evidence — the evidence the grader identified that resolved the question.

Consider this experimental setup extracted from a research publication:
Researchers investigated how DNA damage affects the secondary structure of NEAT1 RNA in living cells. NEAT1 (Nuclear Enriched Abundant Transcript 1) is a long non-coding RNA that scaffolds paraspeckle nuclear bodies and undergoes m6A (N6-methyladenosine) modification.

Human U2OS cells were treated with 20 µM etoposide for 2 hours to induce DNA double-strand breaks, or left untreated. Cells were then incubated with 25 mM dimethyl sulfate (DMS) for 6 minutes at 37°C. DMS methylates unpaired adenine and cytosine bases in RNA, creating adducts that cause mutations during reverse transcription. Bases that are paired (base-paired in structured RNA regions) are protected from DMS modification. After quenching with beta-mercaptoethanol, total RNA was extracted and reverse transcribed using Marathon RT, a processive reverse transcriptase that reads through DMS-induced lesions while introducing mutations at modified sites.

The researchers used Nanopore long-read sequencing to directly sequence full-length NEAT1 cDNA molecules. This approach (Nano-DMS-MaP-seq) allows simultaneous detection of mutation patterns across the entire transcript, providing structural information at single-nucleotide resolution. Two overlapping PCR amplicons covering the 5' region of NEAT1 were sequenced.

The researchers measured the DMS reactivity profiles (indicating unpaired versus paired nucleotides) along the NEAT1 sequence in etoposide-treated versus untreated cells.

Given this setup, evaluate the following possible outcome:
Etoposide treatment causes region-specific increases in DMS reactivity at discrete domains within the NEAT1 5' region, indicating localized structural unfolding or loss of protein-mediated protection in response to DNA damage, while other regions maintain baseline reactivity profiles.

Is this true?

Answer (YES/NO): NO